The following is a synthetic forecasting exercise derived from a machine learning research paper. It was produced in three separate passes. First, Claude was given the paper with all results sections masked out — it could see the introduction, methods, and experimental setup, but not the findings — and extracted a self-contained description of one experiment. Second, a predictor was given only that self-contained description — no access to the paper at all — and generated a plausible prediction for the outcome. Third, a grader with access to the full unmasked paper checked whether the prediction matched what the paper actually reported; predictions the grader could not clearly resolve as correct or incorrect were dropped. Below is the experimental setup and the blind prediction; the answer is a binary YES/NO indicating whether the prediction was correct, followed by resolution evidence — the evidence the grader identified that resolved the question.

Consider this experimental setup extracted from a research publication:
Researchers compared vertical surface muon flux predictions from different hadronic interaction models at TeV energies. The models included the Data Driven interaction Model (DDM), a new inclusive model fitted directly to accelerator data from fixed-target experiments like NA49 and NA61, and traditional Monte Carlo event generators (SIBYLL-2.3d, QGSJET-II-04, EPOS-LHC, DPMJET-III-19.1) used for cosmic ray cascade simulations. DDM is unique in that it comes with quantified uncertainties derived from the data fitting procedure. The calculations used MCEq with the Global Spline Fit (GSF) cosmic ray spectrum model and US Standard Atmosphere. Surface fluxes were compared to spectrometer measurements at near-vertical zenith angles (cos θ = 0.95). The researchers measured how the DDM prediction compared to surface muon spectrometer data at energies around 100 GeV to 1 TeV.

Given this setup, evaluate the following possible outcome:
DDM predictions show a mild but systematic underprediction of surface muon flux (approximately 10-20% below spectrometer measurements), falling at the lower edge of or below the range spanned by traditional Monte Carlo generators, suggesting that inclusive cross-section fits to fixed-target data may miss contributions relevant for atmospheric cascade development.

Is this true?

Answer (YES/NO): NO